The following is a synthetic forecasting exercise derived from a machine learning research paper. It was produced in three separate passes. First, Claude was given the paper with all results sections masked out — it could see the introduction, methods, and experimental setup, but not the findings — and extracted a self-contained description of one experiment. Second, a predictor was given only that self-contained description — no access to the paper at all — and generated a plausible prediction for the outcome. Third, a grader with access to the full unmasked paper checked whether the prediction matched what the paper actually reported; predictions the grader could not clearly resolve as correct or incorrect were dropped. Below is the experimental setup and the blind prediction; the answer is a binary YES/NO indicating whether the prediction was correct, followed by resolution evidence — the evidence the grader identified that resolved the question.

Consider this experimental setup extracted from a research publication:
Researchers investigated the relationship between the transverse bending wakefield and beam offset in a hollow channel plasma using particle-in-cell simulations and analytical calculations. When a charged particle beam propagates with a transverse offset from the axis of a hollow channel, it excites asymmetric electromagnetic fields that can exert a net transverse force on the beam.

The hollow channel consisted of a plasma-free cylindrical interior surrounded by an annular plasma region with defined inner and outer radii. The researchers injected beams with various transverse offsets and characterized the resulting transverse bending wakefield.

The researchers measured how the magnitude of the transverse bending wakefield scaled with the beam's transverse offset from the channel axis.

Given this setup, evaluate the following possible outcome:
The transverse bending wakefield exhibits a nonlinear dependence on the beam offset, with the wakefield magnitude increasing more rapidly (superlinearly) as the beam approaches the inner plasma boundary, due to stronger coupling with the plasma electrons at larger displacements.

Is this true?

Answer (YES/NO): NO